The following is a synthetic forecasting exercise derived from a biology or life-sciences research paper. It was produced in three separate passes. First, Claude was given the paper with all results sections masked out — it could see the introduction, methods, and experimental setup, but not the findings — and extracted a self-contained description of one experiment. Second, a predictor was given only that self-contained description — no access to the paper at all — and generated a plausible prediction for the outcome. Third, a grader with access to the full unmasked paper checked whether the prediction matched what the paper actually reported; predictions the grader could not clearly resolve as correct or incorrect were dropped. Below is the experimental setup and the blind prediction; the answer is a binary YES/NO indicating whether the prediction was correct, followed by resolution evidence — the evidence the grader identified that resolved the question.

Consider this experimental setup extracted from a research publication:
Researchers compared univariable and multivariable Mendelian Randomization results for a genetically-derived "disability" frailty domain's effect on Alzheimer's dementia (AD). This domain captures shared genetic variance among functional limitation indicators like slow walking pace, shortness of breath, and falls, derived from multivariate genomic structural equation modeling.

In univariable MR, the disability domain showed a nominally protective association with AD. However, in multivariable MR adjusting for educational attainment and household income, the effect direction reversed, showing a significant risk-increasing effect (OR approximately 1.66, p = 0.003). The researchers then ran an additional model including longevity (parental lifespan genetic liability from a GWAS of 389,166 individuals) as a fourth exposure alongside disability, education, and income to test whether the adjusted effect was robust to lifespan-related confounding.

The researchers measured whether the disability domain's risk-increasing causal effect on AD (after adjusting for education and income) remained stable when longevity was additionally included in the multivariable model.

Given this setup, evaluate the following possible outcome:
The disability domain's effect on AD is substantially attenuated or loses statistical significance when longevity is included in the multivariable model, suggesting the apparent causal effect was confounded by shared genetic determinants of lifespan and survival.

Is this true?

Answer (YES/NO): NO